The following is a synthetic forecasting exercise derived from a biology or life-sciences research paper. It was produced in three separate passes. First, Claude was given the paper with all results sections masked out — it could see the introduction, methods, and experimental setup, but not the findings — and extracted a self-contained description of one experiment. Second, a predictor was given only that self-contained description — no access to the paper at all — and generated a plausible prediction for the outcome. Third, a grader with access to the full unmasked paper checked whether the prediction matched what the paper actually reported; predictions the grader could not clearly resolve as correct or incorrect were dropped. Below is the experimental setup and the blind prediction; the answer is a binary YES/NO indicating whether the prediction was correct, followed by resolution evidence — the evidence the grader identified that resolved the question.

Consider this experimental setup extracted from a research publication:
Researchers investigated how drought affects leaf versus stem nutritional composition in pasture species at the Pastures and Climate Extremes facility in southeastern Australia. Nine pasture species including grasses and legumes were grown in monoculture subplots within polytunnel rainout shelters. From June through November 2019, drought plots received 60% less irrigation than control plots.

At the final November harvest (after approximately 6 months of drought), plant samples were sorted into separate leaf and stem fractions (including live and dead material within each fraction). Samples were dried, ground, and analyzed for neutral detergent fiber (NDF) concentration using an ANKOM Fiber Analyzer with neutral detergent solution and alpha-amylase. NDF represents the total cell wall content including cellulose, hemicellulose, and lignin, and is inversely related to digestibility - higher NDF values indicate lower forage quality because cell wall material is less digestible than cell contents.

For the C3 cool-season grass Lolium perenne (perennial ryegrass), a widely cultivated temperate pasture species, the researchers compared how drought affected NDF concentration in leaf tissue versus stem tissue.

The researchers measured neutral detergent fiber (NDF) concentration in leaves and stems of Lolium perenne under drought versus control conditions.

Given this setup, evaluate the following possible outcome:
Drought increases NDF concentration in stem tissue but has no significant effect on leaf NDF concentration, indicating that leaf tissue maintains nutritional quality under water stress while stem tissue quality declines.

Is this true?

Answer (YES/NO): NO